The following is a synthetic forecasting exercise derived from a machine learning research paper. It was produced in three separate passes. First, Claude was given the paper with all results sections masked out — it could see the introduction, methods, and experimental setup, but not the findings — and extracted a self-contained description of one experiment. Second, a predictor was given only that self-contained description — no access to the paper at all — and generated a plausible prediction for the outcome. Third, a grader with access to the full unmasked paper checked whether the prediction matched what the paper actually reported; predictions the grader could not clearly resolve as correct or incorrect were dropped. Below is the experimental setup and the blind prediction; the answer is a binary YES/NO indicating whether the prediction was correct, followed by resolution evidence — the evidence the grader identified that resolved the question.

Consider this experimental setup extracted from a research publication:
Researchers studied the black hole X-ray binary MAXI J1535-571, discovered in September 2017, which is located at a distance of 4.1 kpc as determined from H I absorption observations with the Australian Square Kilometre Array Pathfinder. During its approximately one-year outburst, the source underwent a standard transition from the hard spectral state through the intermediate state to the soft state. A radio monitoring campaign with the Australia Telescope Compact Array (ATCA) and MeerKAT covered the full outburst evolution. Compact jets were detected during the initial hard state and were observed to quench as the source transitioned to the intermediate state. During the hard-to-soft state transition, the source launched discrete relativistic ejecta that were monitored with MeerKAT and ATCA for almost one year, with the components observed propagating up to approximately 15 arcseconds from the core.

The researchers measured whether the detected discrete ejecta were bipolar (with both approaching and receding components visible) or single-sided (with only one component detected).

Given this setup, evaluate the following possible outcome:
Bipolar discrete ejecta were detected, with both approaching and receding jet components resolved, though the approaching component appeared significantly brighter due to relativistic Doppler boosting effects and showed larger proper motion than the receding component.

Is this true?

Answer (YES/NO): NO